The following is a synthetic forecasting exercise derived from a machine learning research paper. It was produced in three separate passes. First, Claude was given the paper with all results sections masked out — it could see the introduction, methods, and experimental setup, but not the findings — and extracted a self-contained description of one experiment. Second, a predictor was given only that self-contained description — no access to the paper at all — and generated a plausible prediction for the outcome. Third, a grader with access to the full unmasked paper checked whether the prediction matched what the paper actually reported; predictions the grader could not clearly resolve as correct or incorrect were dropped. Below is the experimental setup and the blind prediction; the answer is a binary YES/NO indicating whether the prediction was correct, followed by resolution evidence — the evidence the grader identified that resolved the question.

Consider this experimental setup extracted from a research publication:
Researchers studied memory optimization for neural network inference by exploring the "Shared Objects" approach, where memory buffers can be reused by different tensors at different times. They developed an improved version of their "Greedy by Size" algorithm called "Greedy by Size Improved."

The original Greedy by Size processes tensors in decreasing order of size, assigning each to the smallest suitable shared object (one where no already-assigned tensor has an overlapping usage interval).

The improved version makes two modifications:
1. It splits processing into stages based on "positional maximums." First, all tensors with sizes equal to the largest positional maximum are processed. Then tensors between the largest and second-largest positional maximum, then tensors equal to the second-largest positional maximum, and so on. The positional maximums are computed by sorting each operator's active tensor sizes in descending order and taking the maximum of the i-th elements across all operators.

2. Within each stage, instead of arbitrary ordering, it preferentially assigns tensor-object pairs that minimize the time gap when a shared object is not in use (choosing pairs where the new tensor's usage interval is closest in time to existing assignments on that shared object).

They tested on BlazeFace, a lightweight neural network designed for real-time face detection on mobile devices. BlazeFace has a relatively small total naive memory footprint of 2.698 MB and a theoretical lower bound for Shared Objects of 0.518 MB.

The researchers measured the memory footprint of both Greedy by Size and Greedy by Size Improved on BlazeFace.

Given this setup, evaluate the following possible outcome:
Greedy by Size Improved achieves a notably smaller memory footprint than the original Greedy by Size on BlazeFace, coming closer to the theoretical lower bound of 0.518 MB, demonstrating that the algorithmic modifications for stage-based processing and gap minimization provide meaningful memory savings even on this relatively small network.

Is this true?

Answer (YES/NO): YES